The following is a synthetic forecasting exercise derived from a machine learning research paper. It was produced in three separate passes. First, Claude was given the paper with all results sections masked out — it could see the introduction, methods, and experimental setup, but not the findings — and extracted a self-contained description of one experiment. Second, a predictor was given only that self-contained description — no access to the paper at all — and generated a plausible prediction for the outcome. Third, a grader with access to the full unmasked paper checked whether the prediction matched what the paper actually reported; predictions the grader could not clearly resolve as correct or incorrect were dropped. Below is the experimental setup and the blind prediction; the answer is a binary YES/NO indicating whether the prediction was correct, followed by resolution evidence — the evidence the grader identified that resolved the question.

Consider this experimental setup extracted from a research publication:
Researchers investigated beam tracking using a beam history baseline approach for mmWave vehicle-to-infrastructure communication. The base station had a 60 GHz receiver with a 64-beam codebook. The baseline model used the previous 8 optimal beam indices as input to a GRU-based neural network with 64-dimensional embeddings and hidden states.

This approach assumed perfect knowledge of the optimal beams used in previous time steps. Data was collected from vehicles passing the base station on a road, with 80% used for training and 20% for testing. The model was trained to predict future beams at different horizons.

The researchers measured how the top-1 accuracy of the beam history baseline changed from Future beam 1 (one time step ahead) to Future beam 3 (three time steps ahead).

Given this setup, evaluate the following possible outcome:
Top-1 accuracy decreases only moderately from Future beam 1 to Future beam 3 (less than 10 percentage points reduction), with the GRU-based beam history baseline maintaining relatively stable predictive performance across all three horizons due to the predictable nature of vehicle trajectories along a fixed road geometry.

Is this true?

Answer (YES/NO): YES